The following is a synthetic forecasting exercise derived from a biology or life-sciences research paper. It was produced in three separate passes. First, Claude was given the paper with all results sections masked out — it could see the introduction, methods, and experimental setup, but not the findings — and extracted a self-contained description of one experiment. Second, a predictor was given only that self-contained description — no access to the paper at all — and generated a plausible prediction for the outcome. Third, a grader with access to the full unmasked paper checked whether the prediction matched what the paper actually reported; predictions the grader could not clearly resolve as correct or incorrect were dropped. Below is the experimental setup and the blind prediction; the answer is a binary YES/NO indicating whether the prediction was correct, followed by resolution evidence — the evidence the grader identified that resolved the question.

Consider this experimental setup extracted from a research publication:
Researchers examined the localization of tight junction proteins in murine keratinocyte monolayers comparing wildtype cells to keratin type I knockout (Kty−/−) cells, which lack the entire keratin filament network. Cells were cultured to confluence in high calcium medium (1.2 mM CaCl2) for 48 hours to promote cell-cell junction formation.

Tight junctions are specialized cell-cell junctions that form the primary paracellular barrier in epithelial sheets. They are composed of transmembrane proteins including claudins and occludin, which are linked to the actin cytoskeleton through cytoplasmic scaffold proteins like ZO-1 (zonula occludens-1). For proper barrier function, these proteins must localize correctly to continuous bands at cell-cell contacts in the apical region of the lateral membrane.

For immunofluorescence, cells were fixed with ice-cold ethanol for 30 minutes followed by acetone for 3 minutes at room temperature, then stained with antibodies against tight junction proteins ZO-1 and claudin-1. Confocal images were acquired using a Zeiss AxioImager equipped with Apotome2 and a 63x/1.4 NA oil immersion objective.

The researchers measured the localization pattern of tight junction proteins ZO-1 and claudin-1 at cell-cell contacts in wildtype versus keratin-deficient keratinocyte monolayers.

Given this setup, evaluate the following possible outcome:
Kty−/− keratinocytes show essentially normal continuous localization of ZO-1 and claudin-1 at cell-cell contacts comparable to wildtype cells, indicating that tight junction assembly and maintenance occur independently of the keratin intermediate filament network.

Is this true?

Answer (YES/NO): NO